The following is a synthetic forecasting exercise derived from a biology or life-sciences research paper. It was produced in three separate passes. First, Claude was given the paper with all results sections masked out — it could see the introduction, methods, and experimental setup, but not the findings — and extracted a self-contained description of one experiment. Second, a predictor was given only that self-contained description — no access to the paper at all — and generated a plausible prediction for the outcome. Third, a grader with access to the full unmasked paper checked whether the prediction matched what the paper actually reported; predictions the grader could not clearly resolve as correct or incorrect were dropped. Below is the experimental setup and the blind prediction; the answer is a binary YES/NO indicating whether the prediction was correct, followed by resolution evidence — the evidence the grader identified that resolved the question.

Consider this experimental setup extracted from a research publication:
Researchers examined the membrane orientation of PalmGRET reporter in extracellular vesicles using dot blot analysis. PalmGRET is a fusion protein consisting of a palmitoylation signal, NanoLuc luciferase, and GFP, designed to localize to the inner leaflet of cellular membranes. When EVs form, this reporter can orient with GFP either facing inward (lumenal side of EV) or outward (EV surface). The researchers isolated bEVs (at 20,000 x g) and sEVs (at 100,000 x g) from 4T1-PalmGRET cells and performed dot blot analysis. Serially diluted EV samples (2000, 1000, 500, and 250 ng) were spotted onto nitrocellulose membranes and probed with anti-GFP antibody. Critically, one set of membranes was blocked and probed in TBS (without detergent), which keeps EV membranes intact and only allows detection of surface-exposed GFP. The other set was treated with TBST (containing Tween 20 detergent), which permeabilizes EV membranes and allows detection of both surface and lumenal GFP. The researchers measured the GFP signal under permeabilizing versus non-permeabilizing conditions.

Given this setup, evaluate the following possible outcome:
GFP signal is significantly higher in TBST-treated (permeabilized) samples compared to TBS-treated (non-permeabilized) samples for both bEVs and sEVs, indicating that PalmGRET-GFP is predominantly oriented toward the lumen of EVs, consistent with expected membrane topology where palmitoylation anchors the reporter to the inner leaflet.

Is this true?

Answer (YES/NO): YES